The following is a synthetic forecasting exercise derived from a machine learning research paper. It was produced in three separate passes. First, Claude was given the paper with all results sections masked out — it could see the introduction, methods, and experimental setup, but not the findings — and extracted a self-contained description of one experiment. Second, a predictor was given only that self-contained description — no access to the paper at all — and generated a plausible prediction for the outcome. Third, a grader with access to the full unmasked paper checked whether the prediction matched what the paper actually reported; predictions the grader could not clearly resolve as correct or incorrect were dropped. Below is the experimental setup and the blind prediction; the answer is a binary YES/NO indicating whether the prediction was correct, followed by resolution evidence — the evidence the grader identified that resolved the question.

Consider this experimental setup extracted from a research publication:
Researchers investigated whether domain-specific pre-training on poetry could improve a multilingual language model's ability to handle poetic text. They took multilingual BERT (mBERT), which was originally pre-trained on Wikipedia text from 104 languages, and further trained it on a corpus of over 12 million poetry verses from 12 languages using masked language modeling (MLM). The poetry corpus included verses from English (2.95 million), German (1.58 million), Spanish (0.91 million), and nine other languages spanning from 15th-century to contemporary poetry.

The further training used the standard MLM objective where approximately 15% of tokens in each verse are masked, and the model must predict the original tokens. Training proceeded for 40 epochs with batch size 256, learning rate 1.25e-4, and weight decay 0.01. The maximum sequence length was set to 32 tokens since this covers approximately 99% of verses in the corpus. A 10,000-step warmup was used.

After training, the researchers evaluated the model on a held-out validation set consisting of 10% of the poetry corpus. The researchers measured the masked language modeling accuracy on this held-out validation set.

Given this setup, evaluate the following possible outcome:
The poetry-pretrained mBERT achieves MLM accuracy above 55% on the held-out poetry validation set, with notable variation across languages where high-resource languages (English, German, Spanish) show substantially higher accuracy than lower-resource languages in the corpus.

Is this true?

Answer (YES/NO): NO